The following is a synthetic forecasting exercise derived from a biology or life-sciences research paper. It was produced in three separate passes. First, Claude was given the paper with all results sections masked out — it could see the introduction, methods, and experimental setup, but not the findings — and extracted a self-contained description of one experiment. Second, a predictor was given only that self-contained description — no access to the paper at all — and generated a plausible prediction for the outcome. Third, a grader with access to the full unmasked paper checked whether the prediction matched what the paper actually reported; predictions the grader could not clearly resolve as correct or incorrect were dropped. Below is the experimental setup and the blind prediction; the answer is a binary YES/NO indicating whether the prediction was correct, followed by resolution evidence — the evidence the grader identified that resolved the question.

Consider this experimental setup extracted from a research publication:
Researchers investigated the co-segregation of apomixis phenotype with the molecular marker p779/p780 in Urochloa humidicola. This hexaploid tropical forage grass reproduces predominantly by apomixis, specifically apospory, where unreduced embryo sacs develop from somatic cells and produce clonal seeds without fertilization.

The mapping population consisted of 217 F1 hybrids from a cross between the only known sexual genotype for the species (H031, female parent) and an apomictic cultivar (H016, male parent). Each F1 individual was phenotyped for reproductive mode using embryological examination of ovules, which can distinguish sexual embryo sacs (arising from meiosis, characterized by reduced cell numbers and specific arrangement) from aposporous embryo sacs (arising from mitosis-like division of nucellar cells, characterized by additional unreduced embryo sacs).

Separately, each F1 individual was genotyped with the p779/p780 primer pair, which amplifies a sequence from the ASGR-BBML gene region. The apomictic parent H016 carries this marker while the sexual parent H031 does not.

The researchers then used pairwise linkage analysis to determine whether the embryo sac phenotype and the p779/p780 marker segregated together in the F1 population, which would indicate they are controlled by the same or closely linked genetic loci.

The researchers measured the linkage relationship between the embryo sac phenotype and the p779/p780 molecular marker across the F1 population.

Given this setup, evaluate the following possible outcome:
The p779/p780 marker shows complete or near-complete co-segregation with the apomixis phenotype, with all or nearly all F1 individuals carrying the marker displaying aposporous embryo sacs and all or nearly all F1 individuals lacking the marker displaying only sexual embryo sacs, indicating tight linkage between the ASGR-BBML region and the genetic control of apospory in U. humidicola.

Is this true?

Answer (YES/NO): YES